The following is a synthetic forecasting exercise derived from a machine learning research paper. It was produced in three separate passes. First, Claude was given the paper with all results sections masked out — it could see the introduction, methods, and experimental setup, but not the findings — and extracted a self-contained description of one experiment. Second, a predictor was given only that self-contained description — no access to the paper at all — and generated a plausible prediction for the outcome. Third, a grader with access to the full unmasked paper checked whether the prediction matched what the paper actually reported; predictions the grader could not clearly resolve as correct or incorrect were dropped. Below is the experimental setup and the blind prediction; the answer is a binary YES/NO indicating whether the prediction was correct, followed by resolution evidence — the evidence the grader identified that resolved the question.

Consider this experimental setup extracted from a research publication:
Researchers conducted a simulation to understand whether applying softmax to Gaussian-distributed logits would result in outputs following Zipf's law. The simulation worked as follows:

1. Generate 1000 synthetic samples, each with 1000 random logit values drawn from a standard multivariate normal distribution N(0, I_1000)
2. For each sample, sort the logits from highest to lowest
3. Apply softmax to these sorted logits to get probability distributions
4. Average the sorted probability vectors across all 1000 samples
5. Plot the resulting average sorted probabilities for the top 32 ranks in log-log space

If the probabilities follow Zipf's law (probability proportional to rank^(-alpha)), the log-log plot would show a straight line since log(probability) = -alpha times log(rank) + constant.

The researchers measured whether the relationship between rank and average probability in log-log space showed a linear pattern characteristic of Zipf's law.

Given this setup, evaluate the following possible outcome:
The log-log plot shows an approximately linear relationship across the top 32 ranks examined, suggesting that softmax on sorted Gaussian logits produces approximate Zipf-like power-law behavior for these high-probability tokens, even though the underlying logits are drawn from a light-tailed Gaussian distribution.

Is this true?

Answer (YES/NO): YES